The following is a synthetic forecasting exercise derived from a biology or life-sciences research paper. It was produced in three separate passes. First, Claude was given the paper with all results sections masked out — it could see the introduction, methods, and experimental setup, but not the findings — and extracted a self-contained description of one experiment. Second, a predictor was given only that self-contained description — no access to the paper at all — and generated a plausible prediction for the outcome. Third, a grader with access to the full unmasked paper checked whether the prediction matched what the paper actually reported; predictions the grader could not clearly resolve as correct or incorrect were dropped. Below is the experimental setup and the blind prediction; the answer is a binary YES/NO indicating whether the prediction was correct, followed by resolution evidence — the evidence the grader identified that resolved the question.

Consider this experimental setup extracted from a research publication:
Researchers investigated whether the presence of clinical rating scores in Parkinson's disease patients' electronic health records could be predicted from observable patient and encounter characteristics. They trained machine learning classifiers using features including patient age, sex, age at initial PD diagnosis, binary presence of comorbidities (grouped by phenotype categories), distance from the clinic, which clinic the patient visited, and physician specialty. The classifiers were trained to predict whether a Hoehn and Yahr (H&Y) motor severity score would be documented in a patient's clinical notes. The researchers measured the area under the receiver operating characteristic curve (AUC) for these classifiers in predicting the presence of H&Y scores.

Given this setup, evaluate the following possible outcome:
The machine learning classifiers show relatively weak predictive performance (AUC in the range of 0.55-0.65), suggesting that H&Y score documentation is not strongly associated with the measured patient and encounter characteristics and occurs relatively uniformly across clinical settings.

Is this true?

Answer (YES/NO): YES